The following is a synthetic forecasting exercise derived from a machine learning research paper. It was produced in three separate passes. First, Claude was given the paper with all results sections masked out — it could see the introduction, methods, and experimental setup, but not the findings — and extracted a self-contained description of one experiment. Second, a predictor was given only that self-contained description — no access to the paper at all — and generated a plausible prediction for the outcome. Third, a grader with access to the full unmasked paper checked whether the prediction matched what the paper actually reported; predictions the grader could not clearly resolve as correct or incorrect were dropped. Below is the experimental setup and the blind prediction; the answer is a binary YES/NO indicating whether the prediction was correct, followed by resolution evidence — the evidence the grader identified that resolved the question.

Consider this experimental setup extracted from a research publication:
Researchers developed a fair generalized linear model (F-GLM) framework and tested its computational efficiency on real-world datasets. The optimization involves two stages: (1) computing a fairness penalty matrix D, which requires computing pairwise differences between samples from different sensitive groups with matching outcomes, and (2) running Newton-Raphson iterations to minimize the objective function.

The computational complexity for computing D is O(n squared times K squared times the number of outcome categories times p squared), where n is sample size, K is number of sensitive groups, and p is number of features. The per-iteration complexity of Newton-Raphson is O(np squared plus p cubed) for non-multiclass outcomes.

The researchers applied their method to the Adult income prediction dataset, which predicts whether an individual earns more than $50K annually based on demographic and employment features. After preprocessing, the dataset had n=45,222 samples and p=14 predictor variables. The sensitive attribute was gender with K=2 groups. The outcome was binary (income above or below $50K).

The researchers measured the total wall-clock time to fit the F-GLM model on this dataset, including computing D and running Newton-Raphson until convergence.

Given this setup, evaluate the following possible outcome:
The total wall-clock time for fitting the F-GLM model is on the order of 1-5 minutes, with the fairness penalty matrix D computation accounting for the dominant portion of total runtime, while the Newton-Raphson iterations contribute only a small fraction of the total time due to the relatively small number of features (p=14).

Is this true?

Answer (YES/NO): NO